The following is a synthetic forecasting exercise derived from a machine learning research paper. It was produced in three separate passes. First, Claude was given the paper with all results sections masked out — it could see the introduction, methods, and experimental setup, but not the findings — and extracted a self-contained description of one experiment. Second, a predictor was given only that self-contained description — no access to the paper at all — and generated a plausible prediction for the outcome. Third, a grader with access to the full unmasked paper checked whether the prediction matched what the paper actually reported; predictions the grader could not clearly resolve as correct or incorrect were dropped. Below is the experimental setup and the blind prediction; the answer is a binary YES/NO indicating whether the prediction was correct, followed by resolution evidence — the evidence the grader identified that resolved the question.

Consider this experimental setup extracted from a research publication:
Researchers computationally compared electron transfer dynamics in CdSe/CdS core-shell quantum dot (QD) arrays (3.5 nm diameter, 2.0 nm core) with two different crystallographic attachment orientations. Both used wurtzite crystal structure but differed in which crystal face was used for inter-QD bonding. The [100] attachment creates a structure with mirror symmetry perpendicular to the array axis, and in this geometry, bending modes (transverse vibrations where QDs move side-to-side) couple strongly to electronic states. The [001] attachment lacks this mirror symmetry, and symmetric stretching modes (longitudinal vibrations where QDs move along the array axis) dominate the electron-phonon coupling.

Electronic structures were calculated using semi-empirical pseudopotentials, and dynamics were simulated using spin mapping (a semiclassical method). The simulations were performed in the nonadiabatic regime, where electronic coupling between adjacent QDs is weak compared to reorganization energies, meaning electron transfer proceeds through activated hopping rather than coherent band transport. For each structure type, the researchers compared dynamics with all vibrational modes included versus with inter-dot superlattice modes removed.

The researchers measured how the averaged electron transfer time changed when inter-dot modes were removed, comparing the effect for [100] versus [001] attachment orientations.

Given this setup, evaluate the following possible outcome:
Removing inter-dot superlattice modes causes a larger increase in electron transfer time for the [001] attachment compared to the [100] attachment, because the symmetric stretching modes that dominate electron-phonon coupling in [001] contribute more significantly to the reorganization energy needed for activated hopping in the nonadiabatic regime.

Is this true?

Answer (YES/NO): NO